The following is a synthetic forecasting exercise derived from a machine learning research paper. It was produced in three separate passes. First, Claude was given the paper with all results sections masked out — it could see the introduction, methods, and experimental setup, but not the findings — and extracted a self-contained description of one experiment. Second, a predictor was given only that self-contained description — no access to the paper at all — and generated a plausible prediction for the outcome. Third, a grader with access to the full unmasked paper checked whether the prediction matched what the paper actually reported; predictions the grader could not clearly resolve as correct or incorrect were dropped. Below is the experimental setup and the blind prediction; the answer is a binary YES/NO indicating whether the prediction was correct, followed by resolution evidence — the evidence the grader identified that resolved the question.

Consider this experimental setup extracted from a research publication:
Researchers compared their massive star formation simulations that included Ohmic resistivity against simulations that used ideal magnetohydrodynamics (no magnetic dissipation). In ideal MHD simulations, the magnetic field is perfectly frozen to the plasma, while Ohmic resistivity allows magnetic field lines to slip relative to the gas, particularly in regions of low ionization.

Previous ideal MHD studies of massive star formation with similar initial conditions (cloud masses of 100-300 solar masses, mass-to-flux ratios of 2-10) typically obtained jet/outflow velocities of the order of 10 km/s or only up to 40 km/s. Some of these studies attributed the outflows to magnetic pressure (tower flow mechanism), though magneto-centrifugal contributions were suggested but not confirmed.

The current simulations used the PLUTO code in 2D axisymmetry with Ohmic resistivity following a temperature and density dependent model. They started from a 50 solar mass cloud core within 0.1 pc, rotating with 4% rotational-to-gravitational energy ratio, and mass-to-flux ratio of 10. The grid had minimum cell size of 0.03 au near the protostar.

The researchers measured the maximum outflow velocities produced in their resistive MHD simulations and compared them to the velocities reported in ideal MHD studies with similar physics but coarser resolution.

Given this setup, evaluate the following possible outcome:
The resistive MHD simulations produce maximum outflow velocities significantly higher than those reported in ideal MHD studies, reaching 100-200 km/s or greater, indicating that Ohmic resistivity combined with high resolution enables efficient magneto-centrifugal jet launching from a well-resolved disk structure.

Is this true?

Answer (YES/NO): YES